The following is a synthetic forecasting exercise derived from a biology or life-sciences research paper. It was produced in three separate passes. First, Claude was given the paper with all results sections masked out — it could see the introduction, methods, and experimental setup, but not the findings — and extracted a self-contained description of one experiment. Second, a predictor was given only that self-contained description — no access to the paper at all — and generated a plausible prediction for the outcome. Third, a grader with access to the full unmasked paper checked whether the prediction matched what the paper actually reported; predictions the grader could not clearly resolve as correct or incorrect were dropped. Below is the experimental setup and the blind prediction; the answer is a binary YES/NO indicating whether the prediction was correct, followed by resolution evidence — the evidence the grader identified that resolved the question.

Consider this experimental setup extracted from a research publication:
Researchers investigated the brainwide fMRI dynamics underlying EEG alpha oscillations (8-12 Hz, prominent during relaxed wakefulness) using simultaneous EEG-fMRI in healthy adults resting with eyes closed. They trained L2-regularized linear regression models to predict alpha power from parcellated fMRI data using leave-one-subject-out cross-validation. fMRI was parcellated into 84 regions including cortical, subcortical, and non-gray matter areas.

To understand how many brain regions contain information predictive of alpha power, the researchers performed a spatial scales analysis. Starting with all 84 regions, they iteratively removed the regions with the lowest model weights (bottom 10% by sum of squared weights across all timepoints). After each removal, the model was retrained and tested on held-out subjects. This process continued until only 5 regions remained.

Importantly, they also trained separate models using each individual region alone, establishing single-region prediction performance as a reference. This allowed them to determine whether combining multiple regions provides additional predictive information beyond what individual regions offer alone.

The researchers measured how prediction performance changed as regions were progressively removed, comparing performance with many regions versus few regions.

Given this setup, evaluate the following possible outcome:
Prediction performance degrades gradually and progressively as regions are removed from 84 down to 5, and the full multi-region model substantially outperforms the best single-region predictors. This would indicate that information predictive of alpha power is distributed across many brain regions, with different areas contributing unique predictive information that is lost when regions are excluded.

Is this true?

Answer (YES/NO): NO